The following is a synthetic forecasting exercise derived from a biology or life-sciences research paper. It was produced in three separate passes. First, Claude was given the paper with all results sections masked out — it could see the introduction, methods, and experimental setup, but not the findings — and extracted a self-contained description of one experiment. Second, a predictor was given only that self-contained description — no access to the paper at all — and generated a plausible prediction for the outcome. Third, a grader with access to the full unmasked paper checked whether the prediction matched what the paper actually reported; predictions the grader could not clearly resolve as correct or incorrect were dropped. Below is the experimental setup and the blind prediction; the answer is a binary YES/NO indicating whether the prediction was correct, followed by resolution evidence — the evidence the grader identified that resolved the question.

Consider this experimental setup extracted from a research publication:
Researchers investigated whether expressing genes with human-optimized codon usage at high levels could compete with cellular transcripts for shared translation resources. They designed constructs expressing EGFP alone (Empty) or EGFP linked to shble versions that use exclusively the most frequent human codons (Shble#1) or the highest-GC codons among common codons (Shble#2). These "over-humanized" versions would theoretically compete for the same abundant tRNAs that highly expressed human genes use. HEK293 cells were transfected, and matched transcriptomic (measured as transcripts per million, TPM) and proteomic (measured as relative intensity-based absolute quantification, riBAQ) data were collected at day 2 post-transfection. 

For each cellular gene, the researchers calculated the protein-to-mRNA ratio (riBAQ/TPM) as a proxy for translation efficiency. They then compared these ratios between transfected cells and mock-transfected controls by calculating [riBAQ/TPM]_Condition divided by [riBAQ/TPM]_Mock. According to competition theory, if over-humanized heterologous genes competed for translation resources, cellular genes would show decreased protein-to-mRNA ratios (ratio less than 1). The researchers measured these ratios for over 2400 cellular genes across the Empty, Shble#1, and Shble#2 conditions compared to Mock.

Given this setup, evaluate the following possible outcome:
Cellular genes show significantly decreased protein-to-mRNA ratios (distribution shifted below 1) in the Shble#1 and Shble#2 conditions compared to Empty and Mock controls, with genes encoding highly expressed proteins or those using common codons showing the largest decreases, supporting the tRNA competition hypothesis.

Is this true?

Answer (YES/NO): NO